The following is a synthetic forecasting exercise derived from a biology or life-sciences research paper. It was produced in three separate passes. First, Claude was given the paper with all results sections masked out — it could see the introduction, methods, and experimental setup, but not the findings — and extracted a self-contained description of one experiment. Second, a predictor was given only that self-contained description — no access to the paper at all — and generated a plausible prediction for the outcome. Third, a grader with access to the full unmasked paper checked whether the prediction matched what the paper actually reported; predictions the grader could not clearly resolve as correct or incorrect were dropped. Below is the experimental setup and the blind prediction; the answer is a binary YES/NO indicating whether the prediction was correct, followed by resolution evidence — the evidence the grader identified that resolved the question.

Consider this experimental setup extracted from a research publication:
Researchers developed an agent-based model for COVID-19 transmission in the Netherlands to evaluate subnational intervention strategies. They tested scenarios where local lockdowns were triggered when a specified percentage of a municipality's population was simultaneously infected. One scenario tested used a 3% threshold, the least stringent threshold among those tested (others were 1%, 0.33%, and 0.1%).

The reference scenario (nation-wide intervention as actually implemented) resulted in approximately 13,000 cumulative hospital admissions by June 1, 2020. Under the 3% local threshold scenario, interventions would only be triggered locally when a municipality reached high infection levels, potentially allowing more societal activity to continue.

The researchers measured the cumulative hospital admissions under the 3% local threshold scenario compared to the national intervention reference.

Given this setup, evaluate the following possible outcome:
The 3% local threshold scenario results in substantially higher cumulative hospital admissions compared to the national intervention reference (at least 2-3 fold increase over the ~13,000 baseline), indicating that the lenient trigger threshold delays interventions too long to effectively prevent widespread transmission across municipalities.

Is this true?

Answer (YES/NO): NO